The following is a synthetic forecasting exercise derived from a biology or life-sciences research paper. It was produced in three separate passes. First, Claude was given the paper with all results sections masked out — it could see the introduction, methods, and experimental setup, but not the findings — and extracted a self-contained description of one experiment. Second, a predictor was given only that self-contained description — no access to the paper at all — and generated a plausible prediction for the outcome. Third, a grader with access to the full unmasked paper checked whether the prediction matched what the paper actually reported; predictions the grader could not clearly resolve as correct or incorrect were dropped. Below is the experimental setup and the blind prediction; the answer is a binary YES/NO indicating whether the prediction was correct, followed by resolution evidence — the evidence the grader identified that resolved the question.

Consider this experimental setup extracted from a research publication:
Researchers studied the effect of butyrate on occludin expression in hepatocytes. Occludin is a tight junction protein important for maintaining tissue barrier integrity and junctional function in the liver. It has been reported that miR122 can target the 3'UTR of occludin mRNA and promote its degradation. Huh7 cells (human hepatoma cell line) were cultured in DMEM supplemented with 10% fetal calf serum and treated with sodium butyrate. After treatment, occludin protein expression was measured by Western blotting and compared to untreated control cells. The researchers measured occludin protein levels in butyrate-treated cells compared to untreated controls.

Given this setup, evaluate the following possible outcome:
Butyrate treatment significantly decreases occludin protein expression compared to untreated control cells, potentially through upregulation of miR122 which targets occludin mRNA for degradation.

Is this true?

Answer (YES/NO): NO